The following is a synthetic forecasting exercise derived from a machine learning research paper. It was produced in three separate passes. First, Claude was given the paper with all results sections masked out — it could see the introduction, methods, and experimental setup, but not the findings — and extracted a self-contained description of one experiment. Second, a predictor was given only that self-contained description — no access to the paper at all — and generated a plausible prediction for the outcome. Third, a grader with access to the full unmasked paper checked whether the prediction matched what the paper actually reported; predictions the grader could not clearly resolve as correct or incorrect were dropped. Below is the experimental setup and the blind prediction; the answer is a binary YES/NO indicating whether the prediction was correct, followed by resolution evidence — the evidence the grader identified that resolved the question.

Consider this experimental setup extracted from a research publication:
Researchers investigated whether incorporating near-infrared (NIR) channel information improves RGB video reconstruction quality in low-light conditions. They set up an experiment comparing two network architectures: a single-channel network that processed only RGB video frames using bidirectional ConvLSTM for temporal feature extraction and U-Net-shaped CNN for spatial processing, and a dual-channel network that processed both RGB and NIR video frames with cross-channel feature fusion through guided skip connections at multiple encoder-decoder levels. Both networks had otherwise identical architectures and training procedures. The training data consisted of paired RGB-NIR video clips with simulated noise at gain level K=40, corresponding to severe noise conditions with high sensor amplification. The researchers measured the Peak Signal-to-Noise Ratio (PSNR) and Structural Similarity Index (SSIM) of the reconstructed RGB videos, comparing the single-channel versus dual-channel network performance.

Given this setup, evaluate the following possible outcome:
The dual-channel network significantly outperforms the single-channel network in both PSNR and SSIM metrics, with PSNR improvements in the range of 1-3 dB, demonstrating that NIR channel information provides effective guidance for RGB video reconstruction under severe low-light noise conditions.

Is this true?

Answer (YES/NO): NO